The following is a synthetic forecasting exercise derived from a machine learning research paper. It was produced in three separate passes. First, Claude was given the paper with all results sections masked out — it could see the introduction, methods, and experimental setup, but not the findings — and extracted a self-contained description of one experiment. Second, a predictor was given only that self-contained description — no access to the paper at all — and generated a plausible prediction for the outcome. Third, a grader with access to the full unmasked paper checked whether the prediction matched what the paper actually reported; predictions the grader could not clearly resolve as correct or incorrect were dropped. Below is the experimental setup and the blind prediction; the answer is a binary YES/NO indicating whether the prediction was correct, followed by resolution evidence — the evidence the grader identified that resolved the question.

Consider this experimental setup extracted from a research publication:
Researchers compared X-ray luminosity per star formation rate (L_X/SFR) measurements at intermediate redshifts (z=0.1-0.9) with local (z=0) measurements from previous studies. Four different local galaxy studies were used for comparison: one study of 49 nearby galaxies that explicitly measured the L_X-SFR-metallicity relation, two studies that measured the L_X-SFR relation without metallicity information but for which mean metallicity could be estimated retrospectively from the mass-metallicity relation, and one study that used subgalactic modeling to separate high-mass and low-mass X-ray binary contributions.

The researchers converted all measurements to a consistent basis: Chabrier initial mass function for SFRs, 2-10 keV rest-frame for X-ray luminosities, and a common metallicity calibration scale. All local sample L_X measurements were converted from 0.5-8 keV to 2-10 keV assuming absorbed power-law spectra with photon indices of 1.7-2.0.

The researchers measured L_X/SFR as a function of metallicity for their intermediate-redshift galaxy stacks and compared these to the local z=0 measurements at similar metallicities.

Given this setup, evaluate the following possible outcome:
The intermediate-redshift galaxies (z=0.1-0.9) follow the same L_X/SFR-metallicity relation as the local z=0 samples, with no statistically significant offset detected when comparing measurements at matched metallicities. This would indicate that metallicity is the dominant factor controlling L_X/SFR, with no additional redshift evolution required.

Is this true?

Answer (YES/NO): YES